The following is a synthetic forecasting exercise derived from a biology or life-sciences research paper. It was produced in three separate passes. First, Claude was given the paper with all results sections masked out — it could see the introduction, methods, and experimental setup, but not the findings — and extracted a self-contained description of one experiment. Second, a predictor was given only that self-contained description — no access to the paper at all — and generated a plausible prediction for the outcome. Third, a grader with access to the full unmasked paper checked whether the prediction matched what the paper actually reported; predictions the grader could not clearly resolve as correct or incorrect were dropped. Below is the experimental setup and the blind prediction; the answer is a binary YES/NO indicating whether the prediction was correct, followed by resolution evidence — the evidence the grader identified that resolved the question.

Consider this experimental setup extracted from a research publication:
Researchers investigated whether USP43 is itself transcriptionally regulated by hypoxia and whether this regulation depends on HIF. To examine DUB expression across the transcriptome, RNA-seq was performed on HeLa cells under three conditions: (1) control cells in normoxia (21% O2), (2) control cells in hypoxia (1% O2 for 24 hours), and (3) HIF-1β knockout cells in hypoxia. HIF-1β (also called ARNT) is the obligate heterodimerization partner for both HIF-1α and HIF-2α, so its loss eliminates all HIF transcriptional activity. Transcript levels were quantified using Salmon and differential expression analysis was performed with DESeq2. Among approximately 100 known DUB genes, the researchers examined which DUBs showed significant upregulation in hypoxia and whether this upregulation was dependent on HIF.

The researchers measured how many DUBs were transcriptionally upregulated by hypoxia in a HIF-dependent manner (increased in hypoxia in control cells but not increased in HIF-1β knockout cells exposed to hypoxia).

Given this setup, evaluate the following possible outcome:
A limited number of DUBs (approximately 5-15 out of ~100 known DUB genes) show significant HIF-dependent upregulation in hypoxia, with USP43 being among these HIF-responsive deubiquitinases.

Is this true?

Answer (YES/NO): NO